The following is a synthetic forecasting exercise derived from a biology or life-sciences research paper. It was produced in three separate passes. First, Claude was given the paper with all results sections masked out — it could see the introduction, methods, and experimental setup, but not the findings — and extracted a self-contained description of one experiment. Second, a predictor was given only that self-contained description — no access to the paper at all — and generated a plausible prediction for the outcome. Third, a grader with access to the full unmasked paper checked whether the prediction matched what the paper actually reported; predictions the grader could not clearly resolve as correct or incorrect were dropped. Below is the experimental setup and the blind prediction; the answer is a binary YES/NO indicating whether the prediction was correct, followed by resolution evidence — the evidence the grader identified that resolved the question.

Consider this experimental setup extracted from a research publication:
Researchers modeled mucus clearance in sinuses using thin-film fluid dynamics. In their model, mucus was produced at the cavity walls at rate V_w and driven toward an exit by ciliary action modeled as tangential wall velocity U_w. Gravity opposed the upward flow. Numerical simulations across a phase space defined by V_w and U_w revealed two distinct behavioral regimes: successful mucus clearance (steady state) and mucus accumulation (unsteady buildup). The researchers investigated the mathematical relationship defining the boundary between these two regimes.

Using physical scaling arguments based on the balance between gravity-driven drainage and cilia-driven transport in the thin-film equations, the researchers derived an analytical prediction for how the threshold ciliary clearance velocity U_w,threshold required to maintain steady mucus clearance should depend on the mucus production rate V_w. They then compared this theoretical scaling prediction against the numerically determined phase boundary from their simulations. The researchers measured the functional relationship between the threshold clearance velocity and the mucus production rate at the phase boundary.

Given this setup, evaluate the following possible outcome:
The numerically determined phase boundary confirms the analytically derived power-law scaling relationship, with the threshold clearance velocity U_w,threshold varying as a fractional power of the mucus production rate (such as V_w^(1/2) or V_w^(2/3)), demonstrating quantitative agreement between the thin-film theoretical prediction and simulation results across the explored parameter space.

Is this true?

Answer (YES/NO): YES